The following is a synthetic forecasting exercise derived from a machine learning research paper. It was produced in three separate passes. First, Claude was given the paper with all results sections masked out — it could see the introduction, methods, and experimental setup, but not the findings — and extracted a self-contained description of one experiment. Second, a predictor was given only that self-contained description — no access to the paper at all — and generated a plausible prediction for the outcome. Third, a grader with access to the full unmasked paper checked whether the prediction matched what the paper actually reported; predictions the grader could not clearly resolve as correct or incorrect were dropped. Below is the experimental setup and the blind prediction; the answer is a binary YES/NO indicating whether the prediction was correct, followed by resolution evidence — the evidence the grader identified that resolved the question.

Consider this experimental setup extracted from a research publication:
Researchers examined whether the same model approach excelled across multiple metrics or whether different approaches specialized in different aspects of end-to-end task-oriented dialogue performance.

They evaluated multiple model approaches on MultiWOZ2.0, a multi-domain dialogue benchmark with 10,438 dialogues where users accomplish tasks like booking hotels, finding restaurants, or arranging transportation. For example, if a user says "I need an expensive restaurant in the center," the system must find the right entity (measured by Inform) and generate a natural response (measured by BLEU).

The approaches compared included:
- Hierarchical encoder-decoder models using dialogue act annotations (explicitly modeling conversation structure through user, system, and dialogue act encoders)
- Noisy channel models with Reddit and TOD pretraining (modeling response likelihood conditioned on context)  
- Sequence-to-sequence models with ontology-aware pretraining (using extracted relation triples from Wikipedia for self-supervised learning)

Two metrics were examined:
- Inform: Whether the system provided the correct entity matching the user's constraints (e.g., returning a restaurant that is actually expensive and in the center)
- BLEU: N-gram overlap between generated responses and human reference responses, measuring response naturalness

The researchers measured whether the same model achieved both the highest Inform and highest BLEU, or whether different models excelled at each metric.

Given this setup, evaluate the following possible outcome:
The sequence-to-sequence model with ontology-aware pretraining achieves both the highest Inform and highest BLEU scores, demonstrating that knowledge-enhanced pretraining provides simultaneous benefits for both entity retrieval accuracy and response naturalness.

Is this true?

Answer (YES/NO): NO